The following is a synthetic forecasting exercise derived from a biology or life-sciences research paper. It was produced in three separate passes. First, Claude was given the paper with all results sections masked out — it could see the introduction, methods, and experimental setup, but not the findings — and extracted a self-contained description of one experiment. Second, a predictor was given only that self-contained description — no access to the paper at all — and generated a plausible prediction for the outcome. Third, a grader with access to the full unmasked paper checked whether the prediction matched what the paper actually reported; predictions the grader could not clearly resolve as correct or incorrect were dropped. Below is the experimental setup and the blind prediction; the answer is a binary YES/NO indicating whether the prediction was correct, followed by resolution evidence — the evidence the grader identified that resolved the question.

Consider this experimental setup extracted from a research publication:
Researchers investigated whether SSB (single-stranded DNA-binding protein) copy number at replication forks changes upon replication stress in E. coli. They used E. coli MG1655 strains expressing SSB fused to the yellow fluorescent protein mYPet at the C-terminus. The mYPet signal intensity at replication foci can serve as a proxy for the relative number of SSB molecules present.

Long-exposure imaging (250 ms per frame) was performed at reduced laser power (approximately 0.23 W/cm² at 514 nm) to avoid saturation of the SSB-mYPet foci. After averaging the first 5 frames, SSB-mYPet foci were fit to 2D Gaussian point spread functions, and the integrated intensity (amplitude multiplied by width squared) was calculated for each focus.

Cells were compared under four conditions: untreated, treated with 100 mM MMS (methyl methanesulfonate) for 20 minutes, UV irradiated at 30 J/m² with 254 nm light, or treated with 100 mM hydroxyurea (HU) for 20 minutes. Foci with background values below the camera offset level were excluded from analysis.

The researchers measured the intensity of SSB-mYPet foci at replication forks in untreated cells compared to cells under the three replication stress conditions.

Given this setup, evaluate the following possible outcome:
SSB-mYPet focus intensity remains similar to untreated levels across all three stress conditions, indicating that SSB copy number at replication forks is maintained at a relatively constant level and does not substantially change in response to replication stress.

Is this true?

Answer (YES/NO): NO